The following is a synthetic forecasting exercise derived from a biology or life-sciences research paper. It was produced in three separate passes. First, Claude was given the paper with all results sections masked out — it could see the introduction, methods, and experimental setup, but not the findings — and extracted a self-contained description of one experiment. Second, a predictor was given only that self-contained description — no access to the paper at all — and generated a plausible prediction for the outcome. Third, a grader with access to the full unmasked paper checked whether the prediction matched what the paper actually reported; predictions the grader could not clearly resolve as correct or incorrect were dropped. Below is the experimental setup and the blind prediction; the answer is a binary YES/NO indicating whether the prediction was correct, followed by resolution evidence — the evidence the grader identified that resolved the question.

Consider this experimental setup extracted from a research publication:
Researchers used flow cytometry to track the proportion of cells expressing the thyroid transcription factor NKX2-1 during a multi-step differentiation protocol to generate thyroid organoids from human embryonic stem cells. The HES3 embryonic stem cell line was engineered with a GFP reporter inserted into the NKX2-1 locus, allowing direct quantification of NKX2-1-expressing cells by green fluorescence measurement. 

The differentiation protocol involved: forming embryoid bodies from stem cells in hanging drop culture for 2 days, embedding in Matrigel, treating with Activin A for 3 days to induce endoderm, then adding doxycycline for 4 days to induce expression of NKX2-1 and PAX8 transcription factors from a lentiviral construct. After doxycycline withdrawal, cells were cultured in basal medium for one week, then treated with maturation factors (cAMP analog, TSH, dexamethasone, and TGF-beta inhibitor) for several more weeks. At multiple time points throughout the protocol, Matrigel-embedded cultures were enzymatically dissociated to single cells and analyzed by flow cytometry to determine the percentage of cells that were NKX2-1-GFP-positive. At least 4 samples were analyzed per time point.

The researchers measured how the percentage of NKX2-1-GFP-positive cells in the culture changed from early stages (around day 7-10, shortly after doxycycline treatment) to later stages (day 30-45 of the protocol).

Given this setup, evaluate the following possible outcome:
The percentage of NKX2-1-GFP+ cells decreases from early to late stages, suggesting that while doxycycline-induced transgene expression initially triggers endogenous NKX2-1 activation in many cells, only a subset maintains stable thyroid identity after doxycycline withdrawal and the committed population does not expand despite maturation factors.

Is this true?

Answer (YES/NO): NO